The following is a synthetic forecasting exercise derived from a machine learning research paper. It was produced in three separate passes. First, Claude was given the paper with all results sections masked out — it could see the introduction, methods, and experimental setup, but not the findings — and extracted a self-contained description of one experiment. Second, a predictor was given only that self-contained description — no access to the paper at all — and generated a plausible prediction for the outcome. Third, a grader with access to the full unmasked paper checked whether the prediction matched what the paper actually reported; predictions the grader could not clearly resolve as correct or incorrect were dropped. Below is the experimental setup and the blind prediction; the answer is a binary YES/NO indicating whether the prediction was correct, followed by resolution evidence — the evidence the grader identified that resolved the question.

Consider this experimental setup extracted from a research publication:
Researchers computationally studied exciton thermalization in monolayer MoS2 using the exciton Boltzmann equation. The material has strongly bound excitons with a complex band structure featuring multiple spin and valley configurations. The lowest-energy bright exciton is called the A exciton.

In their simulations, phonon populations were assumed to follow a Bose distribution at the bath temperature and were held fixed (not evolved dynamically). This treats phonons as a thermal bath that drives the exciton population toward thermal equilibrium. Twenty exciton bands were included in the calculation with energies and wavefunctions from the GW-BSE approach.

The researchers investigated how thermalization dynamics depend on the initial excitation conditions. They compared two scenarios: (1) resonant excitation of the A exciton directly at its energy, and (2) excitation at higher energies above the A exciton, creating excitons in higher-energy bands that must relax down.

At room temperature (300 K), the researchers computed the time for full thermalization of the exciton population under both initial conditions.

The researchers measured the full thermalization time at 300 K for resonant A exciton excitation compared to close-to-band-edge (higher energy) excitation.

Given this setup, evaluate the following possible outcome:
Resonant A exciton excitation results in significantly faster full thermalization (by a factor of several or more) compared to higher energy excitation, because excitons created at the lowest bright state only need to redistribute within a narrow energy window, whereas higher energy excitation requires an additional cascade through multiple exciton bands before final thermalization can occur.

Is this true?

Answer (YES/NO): NO